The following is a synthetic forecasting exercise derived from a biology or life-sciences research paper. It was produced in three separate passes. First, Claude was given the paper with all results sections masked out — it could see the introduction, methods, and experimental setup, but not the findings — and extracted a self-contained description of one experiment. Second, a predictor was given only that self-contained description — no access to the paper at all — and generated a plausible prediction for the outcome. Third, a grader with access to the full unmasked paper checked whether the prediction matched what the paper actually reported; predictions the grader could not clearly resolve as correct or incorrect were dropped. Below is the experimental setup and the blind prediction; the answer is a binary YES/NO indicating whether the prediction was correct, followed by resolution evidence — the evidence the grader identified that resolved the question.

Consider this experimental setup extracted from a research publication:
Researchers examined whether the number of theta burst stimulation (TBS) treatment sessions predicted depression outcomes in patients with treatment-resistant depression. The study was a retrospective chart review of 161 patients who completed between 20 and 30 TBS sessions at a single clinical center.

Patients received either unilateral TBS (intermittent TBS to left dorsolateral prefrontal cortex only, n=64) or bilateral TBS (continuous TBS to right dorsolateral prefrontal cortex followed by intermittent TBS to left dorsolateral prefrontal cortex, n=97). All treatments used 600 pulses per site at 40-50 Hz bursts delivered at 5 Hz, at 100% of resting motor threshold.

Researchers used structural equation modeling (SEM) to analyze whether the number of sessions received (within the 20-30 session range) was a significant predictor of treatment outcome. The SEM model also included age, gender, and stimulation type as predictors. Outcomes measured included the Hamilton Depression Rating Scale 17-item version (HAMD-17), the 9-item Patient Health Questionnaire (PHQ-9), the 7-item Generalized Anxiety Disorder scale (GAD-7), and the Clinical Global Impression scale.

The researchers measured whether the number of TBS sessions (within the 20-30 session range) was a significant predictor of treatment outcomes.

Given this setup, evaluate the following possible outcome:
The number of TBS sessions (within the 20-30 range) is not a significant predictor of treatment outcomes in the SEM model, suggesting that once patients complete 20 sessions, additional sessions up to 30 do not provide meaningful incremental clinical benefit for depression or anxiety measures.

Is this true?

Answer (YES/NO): YES